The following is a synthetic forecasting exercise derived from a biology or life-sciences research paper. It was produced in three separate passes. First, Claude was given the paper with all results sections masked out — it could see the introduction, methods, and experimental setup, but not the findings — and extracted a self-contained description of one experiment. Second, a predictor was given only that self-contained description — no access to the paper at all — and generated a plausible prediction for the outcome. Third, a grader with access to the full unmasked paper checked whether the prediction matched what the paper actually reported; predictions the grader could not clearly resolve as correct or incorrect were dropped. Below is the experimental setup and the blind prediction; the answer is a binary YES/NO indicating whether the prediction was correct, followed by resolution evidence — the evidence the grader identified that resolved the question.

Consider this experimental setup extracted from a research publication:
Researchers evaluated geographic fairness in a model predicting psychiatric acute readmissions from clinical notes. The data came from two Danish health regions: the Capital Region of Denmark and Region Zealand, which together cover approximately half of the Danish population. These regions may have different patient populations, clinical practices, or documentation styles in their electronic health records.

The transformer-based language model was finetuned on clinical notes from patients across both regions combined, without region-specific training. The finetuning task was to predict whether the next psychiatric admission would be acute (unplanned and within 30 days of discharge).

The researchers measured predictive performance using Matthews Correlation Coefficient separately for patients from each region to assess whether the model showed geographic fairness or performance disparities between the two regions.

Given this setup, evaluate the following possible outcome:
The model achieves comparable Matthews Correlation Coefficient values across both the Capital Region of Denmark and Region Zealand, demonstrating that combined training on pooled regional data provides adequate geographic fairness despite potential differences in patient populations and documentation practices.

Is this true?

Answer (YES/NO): YES